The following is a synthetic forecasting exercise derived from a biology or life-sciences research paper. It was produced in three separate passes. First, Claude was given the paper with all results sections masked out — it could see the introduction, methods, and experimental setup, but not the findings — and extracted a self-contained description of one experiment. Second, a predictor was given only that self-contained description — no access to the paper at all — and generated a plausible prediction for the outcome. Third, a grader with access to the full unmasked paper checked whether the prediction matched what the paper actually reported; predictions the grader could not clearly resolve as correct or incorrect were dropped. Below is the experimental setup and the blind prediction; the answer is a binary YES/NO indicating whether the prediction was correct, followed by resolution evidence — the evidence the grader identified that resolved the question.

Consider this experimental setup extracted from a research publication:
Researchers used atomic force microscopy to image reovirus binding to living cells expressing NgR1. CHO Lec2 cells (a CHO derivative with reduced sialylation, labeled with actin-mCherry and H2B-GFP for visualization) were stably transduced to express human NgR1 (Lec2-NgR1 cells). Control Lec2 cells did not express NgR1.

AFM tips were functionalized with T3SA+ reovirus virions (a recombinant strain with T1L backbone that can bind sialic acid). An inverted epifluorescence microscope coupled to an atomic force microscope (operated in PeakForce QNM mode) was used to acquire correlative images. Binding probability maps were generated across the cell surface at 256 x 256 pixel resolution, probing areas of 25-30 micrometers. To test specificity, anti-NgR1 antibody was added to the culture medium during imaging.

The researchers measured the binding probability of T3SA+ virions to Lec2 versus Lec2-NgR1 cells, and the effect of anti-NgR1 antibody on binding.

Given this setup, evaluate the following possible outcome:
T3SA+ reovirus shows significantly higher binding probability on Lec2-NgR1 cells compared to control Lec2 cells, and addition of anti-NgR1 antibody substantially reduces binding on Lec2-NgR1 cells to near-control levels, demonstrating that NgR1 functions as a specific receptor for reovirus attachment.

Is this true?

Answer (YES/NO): YES